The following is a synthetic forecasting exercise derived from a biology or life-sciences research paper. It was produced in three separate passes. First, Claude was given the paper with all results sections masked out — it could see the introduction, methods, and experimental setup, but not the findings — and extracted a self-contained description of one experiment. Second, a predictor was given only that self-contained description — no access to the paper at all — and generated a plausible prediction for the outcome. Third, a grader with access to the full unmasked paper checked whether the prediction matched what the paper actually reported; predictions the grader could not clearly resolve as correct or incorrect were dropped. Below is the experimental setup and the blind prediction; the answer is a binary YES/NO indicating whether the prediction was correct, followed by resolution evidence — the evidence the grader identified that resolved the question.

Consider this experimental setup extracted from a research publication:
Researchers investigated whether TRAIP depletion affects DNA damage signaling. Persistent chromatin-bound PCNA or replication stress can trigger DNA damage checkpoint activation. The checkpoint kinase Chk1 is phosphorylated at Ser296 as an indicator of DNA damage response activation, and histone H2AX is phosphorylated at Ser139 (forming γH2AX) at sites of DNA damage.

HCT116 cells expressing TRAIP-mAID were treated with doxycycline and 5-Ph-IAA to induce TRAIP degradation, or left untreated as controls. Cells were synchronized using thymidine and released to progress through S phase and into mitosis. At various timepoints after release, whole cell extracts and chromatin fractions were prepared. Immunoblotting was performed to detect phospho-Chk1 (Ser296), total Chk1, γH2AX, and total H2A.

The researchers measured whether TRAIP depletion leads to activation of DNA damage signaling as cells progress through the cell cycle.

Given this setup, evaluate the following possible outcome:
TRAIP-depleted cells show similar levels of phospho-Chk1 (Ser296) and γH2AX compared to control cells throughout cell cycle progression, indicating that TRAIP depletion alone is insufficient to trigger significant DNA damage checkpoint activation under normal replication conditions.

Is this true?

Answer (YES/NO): YES